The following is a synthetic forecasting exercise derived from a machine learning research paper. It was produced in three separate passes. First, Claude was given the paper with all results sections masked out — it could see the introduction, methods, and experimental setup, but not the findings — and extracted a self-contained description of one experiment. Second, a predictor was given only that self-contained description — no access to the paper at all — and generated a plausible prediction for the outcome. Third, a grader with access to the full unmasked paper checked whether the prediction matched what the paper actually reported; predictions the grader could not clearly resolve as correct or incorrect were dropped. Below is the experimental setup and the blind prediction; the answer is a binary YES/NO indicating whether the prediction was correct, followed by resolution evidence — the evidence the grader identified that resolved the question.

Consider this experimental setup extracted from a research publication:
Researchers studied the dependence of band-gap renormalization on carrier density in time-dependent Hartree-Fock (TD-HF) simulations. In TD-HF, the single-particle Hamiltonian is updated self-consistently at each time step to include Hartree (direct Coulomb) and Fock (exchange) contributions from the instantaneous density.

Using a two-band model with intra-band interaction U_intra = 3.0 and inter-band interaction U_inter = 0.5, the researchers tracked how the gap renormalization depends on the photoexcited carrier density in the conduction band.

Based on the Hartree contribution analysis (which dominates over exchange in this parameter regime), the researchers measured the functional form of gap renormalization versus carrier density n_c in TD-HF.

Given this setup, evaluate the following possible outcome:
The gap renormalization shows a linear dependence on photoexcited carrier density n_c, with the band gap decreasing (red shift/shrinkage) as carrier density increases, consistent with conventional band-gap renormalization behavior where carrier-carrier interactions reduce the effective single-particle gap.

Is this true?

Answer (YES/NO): NO